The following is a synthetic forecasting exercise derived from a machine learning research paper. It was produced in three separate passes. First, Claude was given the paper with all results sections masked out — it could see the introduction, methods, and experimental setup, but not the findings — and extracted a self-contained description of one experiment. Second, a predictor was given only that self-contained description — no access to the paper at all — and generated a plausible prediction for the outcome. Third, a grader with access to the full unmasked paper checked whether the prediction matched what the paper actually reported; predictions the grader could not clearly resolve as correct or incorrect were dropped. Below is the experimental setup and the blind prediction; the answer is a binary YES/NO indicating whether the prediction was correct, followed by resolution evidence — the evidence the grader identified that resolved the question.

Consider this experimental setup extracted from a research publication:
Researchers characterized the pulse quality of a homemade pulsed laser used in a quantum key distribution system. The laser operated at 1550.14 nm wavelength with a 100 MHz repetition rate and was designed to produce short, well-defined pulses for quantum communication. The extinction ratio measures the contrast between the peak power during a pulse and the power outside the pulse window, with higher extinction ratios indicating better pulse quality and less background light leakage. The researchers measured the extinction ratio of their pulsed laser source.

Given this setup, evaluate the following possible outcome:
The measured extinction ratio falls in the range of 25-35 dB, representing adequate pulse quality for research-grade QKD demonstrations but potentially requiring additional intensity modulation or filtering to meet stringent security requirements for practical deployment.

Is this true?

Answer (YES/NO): NO